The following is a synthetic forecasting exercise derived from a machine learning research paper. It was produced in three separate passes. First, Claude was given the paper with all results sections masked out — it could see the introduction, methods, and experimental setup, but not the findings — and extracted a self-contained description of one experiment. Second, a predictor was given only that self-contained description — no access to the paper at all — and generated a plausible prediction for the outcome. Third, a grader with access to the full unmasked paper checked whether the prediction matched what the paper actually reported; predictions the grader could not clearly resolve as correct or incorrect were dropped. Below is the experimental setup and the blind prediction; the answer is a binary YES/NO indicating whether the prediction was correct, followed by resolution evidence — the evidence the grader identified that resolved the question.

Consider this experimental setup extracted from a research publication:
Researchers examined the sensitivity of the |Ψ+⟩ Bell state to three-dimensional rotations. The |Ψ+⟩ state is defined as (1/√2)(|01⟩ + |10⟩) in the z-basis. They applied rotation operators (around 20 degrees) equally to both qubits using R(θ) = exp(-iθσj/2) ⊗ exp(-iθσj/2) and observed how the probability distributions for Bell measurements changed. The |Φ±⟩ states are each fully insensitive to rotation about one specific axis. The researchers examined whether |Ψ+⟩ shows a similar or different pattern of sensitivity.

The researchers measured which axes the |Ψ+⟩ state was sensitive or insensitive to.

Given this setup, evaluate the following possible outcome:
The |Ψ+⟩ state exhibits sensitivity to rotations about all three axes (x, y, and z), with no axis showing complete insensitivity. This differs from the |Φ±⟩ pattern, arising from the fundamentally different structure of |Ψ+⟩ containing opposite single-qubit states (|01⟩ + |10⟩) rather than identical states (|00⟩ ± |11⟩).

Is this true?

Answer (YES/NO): NO